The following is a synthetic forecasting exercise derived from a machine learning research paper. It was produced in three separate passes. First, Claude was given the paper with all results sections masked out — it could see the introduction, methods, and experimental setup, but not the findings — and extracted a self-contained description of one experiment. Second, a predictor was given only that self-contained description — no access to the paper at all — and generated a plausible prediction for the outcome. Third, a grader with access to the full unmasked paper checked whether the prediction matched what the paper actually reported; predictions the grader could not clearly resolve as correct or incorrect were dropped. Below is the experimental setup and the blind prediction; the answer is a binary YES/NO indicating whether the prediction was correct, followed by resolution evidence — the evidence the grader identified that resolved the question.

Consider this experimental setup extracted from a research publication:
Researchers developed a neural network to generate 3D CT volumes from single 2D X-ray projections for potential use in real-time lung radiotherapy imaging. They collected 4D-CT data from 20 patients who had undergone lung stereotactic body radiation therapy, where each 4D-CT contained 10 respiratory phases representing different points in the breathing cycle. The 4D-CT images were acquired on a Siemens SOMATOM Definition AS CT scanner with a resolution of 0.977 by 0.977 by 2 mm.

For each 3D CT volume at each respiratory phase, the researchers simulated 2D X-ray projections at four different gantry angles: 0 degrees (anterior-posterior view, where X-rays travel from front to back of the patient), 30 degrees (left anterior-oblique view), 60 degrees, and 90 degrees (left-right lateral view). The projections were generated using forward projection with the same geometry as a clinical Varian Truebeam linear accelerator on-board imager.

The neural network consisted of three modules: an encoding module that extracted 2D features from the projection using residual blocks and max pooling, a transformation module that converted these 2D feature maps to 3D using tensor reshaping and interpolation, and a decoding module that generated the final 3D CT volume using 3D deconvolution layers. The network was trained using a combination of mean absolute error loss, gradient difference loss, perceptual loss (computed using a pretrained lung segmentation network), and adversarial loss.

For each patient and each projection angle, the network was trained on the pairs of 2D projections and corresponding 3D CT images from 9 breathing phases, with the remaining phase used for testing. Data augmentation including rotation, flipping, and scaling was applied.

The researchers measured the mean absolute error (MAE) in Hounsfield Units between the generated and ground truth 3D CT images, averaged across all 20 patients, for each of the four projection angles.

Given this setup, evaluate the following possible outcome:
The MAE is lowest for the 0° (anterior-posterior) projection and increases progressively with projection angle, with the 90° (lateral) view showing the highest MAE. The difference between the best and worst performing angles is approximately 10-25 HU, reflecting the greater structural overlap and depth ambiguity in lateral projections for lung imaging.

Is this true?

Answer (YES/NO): NO